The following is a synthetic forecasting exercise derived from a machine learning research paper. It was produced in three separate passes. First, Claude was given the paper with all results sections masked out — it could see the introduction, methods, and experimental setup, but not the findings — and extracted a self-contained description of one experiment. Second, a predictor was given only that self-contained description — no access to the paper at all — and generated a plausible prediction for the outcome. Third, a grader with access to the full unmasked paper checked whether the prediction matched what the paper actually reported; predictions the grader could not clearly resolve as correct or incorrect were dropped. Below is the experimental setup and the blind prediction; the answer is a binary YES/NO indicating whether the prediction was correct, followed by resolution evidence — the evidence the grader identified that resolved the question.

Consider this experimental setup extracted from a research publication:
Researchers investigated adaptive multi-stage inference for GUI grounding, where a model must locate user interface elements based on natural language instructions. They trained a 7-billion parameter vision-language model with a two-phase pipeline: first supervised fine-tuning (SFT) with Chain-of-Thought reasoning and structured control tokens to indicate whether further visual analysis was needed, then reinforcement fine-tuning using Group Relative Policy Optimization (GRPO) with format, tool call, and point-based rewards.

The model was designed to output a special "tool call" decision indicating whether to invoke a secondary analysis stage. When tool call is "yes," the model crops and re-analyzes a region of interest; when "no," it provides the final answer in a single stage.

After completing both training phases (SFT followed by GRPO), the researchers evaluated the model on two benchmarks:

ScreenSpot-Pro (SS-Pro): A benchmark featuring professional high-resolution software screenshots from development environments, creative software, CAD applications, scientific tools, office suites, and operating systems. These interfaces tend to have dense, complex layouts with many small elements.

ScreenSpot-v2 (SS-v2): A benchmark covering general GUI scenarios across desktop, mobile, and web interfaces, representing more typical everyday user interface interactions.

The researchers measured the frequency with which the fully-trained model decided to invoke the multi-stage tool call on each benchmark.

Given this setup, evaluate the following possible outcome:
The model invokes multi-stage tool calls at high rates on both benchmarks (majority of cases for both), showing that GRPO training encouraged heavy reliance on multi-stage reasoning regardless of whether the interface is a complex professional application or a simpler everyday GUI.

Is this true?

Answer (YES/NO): NO